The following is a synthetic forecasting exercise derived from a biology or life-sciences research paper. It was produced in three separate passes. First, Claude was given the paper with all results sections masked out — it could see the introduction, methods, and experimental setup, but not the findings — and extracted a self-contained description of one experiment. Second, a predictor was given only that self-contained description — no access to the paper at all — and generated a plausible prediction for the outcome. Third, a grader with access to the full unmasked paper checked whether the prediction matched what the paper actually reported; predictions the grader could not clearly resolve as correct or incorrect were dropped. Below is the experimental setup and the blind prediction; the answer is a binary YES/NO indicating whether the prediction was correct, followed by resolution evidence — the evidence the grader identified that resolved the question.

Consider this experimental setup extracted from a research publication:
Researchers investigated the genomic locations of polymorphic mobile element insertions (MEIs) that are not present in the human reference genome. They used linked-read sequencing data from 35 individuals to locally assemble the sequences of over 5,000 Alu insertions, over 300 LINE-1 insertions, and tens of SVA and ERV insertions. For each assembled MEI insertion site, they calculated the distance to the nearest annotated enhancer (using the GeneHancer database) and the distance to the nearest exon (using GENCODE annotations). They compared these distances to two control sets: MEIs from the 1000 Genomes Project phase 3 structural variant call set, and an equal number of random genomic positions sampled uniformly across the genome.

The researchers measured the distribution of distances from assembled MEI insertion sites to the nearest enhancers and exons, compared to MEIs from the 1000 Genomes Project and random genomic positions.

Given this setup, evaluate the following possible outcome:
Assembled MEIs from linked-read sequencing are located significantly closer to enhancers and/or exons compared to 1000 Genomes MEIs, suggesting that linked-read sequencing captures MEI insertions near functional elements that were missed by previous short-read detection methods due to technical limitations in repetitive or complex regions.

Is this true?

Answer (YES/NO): NO